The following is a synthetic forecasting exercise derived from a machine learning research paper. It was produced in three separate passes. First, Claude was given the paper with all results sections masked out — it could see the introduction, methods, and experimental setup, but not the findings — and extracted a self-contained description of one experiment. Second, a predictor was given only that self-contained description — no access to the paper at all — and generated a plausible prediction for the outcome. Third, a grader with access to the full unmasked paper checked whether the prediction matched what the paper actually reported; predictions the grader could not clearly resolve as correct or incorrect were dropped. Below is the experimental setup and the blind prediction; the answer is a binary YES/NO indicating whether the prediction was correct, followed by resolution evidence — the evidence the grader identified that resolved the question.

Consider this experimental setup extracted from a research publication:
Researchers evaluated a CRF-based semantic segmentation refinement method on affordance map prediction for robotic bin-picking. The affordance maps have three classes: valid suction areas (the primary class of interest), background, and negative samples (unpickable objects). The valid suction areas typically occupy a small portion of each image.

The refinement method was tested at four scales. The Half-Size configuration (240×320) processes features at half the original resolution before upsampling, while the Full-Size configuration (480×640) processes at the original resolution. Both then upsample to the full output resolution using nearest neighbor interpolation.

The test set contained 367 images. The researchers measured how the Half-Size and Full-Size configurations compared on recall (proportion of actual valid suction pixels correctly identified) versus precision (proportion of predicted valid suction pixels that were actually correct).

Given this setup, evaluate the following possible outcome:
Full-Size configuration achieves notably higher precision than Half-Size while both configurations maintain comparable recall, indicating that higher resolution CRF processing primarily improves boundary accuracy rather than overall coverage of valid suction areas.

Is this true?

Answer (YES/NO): NO